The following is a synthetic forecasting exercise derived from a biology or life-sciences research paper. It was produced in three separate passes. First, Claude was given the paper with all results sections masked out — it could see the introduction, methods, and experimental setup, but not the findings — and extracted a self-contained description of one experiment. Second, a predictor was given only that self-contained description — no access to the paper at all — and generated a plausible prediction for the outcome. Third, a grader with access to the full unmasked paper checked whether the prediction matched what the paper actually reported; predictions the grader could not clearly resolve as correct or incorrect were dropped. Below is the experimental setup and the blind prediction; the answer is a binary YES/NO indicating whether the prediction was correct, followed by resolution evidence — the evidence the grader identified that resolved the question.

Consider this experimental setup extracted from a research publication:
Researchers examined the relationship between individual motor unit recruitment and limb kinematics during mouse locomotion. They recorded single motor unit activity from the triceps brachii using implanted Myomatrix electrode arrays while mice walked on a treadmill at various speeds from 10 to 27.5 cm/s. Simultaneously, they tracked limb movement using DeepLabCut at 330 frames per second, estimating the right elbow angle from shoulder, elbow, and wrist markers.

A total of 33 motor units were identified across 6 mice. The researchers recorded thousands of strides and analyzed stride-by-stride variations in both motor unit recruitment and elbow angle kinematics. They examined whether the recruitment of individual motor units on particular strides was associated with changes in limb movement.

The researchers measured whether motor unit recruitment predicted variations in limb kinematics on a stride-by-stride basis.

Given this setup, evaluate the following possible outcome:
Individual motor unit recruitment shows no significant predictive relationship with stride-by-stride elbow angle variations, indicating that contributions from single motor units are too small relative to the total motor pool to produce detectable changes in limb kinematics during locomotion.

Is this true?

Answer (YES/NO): NO